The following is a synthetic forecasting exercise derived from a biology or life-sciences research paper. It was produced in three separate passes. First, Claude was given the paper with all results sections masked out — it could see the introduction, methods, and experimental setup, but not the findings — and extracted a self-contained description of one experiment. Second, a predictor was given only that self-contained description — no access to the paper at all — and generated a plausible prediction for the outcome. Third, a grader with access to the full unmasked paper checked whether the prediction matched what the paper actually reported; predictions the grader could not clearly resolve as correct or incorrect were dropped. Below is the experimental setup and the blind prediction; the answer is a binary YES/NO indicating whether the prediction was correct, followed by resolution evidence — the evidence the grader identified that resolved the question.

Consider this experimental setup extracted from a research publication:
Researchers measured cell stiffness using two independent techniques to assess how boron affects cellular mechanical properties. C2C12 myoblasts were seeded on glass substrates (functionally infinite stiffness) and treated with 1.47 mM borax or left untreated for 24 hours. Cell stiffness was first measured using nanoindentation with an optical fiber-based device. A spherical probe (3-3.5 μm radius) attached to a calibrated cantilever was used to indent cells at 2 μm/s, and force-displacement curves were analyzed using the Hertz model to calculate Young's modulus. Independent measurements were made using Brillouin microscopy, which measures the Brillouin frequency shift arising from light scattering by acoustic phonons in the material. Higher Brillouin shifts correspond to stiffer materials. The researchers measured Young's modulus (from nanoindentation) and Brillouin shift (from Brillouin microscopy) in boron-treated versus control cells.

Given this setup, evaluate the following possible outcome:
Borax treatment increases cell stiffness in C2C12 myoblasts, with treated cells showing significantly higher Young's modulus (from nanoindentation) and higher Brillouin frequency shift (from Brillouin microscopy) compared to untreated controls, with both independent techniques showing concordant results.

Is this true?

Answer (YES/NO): YES